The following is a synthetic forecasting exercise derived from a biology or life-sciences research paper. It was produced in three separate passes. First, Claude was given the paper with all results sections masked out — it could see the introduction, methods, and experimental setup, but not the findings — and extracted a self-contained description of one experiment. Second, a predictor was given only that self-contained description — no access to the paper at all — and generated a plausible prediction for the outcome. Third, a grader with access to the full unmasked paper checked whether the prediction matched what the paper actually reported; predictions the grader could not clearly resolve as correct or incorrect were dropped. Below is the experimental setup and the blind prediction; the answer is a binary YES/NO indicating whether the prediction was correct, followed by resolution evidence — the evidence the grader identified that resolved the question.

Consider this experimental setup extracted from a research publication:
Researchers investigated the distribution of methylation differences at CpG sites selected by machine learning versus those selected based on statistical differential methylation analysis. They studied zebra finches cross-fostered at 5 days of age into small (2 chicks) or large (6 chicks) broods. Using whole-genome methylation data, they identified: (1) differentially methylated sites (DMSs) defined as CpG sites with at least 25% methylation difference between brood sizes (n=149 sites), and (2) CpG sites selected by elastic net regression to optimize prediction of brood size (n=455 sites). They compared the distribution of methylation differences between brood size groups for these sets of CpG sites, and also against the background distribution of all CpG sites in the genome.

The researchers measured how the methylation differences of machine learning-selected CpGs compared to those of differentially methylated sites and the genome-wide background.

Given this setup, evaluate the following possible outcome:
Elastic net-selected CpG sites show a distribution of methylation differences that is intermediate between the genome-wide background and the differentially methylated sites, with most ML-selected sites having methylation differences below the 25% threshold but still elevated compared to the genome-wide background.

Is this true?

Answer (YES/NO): YES